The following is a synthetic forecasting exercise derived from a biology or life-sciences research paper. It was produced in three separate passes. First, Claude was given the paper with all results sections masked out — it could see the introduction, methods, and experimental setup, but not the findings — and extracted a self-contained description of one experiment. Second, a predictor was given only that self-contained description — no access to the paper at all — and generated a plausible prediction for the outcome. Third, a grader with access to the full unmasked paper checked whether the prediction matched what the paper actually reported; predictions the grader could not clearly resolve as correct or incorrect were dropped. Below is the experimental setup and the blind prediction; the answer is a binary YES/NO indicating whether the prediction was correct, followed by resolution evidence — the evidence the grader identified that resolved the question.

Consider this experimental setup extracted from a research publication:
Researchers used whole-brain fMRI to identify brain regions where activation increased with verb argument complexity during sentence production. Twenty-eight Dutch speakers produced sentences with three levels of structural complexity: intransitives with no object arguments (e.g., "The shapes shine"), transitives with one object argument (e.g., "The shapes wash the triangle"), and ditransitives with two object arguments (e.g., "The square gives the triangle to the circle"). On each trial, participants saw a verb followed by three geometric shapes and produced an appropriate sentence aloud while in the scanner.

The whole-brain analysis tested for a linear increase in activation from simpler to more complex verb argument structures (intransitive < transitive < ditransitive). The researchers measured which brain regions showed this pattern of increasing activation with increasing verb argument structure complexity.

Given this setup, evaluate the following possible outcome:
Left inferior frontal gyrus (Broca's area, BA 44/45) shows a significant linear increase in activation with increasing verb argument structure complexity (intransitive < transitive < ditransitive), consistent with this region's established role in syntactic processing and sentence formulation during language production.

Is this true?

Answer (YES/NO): NO